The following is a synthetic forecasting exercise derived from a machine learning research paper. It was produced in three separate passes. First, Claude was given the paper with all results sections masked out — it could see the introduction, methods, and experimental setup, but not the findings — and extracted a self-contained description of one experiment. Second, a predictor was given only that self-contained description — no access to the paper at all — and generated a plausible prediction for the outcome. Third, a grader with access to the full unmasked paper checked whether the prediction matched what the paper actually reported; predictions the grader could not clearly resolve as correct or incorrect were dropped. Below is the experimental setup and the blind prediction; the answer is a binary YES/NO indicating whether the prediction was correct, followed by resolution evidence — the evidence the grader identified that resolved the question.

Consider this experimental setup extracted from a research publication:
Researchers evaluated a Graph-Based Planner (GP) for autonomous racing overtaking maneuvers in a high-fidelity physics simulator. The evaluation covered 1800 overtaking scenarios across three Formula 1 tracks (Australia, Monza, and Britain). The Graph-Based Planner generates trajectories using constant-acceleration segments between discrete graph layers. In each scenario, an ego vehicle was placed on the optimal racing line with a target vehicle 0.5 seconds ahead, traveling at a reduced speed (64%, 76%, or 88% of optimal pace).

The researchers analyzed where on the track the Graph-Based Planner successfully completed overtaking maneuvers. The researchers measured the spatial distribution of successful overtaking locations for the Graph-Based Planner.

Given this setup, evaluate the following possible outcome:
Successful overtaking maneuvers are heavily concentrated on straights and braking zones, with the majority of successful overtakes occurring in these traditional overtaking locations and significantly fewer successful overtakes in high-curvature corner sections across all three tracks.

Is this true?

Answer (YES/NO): YES